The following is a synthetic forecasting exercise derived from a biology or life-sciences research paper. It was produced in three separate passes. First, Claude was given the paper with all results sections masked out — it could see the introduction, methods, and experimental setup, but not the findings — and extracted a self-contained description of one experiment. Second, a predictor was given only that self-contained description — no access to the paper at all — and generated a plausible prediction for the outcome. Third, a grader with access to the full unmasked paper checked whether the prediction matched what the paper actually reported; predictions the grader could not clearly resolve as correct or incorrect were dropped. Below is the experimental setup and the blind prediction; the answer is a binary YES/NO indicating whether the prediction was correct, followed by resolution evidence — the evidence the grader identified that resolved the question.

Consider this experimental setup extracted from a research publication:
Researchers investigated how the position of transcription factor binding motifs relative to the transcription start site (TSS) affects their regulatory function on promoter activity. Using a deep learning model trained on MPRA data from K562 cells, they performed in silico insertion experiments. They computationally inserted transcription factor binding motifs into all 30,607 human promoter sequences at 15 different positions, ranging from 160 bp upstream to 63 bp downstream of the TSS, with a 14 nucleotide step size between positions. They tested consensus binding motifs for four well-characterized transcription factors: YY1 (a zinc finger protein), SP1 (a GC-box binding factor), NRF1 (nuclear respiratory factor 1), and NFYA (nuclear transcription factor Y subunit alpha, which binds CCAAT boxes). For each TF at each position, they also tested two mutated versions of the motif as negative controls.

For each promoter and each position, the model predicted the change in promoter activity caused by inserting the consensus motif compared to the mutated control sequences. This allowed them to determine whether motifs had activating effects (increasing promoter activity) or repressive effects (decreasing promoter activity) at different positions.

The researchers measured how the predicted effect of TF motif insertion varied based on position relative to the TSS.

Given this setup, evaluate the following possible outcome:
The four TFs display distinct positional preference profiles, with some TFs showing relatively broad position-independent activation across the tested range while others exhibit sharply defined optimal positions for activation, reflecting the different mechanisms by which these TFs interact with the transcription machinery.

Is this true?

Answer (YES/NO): NO